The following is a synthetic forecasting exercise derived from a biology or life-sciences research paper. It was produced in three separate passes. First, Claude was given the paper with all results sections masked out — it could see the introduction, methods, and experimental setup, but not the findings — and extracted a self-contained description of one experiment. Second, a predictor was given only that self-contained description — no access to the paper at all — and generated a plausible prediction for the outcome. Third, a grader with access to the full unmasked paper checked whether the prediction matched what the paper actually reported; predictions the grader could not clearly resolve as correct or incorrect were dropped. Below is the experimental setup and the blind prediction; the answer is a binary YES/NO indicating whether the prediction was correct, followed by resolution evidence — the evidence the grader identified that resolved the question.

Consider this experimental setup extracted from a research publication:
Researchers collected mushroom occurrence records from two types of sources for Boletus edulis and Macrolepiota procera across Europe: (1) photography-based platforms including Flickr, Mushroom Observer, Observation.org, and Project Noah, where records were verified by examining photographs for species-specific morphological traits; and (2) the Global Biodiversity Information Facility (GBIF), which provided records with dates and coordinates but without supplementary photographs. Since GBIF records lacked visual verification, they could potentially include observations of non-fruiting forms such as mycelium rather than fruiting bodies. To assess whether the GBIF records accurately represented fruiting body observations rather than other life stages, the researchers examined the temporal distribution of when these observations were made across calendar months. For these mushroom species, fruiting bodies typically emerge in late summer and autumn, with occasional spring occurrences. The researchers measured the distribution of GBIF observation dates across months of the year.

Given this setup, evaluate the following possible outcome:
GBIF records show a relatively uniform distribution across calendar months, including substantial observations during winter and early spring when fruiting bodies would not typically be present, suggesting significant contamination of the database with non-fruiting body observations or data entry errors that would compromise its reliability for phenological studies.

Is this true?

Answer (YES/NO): NO